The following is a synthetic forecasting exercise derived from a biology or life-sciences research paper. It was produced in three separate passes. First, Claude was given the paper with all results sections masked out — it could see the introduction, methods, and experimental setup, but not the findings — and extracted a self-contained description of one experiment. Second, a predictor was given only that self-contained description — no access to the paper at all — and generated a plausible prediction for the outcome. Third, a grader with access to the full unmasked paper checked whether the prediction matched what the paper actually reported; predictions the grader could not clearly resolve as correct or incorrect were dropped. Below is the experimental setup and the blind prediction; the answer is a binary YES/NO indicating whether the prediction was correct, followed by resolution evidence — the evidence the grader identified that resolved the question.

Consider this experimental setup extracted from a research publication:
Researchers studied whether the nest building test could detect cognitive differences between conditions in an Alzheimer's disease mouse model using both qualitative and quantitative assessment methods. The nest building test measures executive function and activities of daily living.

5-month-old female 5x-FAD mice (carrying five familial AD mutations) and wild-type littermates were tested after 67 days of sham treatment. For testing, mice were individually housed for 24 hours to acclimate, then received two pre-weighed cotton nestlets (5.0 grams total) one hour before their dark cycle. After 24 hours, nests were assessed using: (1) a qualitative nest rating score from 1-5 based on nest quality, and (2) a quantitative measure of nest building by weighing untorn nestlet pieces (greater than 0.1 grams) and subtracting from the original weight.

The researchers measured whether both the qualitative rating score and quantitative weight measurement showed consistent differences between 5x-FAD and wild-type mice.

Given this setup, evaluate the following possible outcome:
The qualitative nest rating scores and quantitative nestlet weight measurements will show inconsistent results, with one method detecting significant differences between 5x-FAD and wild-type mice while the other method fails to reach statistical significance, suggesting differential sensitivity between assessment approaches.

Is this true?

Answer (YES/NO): NO